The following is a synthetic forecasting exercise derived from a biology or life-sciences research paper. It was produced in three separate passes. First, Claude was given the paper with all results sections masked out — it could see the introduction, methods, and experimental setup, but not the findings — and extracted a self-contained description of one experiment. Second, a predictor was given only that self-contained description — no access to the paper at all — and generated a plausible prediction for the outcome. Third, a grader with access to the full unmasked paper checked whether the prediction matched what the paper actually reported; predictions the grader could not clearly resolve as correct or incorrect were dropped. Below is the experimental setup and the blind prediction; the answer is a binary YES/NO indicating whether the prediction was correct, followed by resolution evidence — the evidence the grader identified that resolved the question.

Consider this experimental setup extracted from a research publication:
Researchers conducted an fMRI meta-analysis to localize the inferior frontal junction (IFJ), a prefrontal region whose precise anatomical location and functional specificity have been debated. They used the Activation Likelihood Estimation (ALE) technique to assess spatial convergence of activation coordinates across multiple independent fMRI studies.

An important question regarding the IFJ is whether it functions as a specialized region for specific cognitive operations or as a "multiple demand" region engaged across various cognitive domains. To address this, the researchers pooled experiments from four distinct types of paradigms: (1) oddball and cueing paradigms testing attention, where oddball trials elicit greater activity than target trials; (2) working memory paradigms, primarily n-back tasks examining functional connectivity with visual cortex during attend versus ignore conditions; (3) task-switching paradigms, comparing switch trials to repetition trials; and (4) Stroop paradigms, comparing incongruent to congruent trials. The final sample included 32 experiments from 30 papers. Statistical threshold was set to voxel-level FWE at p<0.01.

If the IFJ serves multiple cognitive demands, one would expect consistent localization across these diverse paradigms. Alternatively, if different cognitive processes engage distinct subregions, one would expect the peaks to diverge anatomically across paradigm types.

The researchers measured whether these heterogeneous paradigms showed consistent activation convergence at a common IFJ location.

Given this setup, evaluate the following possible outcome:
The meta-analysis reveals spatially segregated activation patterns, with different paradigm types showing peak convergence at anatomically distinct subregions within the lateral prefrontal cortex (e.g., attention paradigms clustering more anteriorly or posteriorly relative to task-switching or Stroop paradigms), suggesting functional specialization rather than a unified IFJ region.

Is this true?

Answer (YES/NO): NO